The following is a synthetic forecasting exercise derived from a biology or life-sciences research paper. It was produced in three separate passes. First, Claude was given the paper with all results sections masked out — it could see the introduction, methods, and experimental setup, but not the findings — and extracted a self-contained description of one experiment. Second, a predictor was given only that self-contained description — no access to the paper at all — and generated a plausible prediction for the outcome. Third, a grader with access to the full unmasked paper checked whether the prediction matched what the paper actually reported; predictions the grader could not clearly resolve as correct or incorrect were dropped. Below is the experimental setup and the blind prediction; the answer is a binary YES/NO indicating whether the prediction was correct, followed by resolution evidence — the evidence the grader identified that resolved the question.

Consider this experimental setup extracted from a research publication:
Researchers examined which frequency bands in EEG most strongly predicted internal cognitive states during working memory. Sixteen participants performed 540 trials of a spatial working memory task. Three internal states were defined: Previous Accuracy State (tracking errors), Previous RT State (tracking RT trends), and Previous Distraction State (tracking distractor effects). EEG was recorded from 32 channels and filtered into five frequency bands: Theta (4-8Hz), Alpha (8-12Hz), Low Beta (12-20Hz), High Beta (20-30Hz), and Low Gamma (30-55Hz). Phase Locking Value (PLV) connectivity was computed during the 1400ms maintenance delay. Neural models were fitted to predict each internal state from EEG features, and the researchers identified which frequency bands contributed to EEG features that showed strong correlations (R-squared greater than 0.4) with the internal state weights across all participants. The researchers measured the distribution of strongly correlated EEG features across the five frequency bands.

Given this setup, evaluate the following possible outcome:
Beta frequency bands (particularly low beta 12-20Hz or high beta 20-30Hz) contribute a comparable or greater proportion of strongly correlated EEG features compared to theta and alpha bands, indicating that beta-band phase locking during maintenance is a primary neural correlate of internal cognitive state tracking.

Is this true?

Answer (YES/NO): NO